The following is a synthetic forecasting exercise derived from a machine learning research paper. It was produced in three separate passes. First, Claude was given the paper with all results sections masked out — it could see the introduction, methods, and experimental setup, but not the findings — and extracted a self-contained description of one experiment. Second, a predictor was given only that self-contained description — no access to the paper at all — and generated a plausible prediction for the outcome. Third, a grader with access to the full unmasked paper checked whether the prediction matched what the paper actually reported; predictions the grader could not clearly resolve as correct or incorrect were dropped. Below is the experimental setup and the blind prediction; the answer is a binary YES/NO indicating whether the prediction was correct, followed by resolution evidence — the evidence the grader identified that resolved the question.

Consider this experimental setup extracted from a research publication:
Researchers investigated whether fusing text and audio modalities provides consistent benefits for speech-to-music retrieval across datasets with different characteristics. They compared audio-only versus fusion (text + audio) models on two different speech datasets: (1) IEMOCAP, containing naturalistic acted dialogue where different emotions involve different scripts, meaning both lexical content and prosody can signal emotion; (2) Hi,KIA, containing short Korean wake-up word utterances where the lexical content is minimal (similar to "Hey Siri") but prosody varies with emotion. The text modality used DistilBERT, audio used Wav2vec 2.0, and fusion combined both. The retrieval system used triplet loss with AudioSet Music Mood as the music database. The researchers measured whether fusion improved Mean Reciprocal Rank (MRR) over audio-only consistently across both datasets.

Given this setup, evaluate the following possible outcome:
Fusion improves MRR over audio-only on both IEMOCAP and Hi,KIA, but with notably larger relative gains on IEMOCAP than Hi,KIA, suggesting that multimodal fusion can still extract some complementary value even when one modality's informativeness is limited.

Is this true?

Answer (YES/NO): YES